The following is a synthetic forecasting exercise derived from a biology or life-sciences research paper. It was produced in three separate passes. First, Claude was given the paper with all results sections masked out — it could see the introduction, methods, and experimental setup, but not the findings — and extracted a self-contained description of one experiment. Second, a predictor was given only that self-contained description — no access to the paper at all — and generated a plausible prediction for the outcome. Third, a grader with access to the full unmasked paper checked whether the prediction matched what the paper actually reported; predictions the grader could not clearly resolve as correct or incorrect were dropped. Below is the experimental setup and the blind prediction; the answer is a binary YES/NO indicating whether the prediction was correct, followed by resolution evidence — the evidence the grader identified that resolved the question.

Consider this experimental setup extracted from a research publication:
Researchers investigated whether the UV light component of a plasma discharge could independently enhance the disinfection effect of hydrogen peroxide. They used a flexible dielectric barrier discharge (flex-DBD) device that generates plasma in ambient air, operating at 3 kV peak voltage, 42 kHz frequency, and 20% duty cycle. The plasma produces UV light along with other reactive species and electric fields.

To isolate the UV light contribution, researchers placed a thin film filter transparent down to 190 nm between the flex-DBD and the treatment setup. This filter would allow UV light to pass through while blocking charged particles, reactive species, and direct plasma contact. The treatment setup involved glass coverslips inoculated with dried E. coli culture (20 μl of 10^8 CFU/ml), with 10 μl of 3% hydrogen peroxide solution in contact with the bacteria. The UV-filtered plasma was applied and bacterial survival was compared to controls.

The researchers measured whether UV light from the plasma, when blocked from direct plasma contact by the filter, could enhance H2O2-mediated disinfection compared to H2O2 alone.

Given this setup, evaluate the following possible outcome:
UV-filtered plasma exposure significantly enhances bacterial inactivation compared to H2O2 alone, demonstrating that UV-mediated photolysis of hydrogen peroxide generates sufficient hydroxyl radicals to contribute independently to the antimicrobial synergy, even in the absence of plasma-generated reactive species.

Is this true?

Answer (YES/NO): NO